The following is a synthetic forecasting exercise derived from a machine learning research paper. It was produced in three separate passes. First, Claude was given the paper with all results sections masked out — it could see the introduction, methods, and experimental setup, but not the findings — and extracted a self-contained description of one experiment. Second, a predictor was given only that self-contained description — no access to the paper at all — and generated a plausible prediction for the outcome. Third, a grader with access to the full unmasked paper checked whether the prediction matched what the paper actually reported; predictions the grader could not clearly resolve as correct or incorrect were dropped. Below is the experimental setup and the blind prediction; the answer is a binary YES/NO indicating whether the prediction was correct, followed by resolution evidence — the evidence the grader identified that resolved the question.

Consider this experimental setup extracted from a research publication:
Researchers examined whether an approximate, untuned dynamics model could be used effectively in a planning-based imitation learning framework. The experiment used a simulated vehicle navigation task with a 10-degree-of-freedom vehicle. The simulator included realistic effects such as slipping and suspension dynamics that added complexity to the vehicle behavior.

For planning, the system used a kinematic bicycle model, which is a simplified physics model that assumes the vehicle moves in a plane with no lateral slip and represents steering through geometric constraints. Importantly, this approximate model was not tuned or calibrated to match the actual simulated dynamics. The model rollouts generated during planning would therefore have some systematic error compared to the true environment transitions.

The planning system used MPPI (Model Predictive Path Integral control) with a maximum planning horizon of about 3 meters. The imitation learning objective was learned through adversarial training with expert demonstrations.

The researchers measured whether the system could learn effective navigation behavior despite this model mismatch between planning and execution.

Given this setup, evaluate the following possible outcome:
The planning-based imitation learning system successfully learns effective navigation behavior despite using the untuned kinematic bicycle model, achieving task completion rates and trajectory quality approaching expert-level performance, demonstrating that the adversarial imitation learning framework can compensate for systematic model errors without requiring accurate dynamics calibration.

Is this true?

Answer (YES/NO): YES